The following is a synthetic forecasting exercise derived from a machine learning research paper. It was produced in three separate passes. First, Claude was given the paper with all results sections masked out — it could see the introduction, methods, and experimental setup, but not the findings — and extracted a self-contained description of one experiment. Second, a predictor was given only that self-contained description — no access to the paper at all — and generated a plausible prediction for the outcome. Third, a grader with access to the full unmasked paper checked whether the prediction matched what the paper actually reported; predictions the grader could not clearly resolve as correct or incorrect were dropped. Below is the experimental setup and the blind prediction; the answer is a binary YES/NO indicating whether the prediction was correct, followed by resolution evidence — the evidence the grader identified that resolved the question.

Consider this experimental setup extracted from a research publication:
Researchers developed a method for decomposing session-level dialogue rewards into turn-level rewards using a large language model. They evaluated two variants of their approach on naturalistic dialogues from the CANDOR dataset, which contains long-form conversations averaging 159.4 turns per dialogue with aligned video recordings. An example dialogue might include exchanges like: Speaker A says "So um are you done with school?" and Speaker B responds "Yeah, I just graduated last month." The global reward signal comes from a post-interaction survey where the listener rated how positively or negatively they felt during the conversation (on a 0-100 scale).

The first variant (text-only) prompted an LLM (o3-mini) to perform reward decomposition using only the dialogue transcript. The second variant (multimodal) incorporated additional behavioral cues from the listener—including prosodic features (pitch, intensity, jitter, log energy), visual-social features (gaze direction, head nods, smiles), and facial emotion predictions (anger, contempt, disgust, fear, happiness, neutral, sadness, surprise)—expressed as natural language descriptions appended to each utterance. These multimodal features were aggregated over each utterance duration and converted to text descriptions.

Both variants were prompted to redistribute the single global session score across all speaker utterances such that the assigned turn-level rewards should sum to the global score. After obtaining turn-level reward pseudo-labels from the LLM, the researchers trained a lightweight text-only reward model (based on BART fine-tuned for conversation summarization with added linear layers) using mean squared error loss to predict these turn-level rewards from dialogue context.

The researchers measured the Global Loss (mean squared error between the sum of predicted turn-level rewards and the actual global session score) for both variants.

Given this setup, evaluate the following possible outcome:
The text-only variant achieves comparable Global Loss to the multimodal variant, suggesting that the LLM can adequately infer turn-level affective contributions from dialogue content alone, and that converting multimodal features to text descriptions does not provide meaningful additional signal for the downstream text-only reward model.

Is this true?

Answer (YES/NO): NO